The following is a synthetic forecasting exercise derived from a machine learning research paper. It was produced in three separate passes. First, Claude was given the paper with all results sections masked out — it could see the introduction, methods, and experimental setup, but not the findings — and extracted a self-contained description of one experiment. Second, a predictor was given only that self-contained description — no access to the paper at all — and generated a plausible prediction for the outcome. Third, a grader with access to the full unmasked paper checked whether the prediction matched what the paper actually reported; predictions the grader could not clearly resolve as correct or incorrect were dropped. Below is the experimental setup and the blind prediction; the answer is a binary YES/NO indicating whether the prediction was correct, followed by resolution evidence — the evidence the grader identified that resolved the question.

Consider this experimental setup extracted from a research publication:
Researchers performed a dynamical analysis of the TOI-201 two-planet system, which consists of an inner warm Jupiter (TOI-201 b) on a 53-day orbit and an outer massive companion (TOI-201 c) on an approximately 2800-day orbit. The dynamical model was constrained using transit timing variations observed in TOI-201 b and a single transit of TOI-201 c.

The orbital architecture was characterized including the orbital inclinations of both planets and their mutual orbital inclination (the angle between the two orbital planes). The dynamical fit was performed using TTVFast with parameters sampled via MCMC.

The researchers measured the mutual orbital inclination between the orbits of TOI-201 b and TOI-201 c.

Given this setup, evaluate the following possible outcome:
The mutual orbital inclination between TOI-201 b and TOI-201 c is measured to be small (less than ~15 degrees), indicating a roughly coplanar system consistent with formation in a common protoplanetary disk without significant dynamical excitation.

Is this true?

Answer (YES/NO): YES